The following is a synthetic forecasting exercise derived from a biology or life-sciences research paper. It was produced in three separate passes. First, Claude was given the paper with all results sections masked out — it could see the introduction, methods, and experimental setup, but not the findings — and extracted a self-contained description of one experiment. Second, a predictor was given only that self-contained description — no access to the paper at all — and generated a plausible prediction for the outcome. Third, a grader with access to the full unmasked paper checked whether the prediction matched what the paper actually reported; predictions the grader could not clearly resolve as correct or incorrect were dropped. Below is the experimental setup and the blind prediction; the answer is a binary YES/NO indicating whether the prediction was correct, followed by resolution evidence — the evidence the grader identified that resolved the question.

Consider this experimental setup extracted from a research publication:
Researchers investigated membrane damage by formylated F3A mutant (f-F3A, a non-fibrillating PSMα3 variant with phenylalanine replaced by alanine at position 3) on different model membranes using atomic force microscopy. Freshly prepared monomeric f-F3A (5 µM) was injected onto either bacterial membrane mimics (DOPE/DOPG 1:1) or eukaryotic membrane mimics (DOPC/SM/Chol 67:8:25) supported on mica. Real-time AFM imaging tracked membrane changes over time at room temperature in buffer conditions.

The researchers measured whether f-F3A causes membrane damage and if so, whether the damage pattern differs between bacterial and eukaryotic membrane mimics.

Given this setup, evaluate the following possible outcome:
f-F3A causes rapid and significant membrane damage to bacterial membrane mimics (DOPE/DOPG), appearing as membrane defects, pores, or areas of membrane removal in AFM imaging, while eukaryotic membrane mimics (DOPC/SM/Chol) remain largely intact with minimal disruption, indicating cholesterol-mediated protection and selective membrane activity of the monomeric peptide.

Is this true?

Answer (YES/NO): NO